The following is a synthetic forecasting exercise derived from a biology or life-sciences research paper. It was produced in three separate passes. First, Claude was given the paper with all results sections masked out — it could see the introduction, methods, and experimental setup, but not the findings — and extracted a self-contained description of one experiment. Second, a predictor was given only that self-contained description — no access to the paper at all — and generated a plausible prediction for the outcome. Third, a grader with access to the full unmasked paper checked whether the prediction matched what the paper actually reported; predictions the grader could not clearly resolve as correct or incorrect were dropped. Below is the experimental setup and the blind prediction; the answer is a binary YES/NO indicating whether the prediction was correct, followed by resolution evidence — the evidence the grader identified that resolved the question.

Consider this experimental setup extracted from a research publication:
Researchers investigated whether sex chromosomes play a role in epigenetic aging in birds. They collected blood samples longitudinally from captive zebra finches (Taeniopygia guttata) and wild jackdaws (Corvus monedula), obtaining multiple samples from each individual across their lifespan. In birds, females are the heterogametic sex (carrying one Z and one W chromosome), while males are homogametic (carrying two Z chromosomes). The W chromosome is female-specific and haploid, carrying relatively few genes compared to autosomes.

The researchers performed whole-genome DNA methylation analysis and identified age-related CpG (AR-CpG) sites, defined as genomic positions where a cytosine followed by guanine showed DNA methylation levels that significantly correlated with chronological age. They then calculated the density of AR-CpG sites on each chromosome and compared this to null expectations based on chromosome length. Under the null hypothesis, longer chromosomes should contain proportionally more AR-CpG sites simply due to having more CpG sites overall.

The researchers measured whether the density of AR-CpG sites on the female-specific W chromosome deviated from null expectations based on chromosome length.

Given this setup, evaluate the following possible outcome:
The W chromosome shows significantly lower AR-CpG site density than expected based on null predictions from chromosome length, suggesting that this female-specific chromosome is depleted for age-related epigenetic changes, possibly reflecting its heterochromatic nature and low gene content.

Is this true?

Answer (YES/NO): NO